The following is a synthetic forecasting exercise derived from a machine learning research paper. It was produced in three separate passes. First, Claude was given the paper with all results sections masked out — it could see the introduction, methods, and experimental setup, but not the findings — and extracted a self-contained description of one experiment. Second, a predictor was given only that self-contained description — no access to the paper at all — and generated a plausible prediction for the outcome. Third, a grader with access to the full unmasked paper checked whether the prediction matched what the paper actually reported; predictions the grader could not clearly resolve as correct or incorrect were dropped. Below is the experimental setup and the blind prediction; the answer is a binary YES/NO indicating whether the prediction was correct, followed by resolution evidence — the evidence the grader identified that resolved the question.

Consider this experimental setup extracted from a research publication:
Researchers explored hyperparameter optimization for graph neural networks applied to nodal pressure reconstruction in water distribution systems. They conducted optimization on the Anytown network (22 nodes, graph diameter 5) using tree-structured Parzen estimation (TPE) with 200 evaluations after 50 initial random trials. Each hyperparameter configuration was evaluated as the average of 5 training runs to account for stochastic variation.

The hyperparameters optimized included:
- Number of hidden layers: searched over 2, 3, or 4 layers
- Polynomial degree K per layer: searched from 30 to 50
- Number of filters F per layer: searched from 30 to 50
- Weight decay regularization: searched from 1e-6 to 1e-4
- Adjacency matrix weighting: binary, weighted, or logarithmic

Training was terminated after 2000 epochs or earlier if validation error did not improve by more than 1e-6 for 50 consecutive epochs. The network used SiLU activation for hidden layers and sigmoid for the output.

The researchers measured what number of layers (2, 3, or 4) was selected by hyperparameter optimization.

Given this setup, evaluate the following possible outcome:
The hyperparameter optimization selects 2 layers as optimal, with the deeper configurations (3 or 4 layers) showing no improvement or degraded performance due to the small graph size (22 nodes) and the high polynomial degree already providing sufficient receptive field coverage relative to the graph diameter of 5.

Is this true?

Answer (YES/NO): NO